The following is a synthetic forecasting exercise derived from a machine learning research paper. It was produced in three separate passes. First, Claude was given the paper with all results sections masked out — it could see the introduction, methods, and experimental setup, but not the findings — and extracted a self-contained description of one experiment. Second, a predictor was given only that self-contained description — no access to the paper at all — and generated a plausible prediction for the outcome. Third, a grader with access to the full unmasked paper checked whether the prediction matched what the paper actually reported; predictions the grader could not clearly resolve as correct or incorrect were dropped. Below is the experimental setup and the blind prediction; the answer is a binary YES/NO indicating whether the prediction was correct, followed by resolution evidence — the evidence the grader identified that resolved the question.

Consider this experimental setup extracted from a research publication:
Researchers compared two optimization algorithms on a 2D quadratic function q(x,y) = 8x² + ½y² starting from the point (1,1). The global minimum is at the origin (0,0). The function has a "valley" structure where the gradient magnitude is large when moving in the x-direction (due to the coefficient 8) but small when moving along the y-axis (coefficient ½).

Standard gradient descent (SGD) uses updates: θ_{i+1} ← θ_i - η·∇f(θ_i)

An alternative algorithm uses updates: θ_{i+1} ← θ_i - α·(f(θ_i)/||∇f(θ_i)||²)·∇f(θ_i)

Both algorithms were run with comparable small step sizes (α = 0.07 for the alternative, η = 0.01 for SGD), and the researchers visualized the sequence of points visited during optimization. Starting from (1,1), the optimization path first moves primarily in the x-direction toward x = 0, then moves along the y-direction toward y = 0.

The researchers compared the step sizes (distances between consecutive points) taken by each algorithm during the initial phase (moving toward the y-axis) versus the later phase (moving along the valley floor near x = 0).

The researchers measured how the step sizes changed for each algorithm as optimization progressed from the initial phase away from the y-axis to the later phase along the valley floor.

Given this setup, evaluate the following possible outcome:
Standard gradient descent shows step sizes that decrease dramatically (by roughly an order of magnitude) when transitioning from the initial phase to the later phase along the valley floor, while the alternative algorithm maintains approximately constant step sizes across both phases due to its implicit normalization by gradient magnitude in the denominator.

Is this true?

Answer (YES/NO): NO